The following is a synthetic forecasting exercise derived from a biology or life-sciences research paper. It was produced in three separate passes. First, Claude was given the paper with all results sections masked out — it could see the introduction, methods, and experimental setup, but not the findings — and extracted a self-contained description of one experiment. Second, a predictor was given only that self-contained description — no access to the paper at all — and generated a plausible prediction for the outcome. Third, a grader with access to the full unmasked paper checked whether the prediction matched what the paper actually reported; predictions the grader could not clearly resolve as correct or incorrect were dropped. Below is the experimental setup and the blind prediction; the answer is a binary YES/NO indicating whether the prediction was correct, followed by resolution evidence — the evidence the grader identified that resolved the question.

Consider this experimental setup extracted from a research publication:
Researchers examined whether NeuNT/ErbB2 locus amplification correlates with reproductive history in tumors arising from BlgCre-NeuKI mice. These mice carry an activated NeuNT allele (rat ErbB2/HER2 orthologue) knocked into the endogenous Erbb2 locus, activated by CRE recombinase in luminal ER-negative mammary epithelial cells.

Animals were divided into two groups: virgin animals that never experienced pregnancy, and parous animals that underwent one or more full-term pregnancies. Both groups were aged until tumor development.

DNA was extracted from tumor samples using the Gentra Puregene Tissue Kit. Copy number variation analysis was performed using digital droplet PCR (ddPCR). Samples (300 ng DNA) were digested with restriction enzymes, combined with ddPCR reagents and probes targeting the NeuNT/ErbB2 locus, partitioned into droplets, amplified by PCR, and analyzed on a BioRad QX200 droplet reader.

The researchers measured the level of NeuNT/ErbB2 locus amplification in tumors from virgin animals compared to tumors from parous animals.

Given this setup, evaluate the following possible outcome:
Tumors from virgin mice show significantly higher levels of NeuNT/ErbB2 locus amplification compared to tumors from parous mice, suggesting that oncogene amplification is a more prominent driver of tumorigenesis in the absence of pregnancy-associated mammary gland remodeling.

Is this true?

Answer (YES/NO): NO